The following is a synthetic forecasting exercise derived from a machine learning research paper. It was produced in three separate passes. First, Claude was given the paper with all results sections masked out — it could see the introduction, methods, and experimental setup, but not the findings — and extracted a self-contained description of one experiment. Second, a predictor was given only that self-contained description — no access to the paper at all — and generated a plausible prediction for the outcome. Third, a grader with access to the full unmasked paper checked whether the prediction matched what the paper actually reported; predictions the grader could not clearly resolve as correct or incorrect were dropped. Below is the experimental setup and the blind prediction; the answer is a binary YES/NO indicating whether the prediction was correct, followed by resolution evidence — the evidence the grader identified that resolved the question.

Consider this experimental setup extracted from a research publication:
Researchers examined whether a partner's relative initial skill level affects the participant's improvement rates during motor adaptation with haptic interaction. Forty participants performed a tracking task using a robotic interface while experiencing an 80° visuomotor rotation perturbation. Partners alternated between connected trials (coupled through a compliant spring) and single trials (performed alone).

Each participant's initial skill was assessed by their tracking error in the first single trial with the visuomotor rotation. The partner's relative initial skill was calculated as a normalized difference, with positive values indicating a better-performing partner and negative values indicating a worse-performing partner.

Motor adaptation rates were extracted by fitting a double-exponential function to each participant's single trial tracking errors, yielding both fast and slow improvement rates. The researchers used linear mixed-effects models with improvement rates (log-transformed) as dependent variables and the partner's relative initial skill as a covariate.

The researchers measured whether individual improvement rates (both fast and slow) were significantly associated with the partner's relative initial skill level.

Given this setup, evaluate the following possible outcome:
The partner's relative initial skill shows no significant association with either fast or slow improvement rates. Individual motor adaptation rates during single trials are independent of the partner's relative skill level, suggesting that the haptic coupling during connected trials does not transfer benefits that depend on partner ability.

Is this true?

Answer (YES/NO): YES